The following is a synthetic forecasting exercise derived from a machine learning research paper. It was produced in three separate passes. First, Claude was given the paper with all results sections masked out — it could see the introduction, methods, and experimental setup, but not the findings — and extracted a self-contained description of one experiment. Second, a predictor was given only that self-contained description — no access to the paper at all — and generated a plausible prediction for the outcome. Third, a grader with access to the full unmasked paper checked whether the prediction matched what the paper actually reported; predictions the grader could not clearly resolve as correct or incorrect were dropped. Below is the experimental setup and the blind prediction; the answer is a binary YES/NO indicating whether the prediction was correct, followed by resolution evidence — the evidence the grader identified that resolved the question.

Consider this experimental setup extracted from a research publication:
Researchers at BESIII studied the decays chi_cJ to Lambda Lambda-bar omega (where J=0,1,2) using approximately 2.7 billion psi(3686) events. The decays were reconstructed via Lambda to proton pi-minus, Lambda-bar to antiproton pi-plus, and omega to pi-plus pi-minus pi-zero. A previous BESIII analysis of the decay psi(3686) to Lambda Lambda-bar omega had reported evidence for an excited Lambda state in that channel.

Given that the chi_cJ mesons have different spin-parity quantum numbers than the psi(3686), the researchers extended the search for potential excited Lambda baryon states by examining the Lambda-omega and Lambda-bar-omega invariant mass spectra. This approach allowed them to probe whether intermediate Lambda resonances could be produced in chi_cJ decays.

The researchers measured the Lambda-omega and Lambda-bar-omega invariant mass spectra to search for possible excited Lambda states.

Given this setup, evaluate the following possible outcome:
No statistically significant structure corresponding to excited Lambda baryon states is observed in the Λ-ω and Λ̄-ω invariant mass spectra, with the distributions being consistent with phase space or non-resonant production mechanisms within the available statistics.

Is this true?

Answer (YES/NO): YES